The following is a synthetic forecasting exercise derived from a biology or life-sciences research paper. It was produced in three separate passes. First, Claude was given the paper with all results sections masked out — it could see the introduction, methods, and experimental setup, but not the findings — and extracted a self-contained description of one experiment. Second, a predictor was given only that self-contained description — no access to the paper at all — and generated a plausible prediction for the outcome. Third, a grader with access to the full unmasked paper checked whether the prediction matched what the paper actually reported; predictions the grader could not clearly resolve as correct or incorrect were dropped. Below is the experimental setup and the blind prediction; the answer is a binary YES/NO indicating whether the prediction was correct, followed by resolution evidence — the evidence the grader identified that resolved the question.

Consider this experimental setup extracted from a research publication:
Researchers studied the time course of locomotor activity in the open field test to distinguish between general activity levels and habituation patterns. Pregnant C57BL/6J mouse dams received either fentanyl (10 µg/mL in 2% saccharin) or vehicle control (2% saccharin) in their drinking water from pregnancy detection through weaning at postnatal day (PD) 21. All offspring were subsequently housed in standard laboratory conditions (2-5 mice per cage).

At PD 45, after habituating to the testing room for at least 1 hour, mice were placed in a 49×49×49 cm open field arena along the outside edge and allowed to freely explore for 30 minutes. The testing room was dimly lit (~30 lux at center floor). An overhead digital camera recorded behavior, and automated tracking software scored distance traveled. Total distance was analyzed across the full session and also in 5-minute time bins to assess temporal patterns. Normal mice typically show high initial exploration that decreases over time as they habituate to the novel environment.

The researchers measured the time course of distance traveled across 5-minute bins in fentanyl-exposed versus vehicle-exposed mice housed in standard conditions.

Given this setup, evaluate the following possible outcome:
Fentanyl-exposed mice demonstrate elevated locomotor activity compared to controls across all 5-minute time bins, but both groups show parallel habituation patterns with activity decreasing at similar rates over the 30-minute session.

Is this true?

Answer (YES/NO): NO